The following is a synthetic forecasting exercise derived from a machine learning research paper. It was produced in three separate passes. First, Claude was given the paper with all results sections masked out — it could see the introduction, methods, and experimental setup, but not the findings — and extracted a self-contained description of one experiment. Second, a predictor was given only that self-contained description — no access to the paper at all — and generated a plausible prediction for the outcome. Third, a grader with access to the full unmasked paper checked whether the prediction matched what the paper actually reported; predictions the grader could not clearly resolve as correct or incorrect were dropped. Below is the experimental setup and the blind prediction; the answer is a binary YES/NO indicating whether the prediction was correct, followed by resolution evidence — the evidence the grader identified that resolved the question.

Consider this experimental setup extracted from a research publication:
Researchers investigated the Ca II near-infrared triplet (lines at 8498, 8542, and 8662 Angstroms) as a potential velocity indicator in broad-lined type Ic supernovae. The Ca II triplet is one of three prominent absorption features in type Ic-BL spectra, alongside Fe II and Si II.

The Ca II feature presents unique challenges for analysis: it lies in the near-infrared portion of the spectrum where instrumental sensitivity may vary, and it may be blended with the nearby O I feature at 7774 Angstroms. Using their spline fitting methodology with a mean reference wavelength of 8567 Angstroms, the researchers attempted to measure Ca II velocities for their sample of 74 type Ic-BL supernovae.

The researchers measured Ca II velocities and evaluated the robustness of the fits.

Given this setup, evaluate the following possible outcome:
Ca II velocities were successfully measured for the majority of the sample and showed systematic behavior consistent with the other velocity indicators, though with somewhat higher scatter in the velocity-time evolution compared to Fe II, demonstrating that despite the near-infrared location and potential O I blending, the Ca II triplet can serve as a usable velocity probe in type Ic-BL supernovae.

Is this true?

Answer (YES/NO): NO